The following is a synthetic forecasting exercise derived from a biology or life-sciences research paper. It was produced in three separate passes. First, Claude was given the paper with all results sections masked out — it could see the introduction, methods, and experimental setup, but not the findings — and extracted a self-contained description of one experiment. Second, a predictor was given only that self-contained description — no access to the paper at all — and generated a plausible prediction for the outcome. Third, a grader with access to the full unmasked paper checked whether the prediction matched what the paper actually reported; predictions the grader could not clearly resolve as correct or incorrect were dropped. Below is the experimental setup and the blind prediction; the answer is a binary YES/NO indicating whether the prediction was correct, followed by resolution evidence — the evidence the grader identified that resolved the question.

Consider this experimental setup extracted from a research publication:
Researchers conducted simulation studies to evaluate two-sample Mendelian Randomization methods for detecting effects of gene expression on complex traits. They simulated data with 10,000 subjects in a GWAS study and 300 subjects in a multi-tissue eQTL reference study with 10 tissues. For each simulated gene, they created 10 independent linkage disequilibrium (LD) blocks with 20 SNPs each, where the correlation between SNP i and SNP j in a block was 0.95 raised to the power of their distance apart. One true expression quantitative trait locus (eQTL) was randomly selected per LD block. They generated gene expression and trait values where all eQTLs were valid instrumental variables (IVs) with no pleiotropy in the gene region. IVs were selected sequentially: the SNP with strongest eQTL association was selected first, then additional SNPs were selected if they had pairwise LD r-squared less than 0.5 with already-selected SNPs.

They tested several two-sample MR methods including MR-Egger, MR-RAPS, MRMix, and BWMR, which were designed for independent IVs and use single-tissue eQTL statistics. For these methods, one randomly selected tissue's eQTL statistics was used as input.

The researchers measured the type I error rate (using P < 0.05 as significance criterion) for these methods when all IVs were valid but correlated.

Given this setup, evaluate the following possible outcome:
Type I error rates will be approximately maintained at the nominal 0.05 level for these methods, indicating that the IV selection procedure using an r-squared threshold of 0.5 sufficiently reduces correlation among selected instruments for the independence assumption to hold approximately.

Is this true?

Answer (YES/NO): NO